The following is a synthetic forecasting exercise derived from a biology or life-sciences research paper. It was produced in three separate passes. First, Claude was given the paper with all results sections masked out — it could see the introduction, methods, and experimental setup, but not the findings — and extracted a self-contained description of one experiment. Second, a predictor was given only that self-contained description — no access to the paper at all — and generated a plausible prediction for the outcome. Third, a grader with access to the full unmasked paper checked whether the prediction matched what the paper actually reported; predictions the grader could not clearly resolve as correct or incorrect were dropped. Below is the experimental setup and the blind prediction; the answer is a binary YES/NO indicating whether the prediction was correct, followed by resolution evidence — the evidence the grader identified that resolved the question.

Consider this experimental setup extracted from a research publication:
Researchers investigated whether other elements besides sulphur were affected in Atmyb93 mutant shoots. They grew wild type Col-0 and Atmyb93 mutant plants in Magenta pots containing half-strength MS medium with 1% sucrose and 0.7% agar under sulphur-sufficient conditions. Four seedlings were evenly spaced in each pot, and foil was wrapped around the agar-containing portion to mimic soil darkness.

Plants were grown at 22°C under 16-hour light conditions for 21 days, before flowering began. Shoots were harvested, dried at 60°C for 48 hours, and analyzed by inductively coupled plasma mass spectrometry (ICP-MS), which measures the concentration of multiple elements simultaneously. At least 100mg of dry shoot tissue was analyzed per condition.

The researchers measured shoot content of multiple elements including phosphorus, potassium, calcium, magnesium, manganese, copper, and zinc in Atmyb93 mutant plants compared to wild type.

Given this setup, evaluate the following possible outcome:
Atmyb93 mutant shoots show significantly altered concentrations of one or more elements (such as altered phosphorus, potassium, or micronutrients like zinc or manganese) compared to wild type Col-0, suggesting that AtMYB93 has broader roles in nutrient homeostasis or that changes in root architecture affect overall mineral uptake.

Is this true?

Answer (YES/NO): YES